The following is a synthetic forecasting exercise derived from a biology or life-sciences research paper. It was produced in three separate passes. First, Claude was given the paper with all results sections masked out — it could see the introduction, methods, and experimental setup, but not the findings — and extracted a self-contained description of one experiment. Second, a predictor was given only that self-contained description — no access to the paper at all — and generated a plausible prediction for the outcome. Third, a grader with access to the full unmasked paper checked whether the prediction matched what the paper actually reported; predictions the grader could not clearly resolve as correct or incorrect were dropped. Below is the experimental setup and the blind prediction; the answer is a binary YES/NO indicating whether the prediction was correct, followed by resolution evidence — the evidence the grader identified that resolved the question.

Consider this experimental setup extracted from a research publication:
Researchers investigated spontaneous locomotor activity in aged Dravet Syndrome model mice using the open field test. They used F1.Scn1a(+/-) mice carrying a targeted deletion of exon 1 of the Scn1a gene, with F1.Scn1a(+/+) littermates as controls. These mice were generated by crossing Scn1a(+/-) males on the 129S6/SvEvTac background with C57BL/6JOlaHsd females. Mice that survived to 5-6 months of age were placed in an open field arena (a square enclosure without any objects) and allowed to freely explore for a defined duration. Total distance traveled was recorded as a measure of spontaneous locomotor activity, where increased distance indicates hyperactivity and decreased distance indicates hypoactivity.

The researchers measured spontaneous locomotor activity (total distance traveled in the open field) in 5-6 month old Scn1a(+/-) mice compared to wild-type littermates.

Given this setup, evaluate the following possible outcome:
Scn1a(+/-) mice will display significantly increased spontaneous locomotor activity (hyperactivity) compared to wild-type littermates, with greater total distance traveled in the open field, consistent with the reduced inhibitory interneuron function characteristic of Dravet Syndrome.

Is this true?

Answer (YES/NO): YES